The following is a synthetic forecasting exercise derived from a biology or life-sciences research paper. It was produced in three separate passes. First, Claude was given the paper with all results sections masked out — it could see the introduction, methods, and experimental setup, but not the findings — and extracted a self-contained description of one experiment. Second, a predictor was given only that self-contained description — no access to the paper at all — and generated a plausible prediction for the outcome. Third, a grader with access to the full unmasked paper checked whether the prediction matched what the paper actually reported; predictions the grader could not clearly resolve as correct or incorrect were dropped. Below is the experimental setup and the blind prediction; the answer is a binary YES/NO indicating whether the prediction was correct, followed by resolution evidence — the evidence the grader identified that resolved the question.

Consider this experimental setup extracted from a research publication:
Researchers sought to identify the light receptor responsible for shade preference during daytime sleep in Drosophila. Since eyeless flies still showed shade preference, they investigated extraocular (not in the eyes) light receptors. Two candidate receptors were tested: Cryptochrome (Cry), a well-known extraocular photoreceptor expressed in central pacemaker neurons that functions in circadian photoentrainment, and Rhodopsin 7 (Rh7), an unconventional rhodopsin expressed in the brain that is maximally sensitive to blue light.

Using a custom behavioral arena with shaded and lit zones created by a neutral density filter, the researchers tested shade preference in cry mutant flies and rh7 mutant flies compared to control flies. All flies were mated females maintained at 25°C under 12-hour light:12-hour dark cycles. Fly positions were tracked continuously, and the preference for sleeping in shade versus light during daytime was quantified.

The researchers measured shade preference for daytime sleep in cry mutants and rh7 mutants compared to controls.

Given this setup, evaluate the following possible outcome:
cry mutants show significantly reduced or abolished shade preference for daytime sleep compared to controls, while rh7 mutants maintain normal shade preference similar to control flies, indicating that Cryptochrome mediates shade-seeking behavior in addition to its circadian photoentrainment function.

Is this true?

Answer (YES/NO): NO